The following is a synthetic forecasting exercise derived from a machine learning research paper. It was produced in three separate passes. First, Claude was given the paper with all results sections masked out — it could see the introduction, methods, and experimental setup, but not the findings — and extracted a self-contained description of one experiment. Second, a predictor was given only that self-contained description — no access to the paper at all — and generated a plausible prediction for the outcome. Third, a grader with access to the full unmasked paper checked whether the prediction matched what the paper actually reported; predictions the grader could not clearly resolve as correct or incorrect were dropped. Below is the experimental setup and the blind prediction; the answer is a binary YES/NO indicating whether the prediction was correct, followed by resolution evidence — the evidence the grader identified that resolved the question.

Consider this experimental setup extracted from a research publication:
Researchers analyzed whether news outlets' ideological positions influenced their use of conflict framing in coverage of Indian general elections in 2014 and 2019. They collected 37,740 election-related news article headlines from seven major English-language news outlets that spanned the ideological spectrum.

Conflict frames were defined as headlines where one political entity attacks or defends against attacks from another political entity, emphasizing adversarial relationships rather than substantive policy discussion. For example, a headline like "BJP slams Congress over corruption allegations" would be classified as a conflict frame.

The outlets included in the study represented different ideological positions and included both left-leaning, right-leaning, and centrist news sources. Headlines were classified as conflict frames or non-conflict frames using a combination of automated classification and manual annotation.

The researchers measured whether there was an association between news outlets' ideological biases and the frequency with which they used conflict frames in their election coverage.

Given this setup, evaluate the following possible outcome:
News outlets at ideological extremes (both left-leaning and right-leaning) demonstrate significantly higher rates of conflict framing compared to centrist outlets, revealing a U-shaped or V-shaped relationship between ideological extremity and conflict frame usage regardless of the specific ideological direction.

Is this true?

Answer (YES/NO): NO